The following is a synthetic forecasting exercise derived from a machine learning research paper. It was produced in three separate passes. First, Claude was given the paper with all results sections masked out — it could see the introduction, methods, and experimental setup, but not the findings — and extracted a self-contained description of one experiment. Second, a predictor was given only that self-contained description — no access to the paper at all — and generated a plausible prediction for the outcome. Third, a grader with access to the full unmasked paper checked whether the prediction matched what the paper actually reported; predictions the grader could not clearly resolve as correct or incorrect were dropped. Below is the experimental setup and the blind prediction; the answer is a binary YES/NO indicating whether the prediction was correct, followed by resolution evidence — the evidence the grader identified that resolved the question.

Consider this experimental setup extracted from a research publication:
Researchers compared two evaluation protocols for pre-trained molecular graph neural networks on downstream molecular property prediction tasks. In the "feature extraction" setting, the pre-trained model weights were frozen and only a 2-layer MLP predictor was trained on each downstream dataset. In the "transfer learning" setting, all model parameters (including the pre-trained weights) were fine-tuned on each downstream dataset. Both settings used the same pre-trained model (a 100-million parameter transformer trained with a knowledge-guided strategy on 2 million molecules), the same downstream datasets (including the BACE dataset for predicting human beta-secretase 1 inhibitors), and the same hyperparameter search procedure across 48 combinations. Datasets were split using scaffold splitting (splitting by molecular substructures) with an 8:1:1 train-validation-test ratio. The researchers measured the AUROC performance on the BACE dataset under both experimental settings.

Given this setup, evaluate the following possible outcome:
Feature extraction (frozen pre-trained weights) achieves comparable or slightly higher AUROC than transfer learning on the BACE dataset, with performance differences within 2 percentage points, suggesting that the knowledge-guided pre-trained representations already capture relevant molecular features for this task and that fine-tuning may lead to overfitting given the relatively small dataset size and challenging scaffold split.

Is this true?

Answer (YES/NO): NO